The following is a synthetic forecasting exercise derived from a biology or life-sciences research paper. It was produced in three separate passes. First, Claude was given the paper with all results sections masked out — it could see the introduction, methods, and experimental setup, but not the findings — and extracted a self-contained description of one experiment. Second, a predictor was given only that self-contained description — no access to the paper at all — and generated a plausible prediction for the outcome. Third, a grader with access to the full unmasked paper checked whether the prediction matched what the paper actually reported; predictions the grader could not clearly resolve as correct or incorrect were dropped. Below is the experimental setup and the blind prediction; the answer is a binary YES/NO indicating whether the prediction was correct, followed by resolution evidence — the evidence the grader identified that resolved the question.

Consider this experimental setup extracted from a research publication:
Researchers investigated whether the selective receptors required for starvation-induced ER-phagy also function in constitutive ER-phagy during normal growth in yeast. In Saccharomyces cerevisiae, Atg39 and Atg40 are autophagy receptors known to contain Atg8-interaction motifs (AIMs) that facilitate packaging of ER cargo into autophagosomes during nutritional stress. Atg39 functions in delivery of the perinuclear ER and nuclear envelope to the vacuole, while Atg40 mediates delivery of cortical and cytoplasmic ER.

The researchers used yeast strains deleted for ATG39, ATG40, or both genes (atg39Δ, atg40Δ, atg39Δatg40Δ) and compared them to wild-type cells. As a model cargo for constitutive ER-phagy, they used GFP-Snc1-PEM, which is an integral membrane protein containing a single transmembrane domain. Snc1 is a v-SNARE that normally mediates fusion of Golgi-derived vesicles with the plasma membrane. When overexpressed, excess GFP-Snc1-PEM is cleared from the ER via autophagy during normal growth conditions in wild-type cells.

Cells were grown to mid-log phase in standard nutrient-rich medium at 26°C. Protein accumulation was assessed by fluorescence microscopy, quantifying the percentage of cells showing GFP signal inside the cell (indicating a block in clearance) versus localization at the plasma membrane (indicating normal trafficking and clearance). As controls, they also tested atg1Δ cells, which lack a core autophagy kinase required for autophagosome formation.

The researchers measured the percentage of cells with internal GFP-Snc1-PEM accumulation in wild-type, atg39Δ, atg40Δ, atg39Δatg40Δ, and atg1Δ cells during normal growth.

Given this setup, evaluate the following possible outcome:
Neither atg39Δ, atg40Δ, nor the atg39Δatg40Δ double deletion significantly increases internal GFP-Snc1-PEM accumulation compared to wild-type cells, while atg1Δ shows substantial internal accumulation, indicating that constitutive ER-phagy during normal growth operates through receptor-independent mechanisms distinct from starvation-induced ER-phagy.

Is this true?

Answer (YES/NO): YES